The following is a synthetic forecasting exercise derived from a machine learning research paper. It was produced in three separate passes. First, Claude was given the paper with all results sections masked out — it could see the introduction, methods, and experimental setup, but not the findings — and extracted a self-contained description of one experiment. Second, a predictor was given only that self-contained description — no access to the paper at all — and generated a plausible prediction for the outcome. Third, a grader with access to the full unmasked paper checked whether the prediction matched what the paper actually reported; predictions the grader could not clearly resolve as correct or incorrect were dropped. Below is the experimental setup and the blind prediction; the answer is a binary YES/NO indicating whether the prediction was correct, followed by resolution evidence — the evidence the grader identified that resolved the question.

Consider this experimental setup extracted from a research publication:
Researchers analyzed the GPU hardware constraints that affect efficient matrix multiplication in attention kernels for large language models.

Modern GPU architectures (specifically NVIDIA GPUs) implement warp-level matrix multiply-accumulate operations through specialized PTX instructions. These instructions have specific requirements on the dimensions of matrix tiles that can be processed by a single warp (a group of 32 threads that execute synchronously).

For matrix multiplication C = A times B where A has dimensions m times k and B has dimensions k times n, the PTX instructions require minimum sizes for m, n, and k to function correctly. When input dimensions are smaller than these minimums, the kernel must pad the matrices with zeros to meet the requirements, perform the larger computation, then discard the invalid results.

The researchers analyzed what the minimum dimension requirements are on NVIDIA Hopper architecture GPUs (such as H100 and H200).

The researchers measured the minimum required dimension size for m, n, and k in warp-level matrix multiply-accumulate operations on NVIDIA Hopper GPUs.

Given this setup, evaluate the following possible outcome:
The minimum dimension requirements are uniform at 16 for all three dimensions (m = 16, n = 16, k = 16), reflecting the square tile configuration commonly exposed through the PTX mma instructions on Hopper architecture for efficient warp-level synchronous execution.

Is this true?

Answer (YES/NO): NO